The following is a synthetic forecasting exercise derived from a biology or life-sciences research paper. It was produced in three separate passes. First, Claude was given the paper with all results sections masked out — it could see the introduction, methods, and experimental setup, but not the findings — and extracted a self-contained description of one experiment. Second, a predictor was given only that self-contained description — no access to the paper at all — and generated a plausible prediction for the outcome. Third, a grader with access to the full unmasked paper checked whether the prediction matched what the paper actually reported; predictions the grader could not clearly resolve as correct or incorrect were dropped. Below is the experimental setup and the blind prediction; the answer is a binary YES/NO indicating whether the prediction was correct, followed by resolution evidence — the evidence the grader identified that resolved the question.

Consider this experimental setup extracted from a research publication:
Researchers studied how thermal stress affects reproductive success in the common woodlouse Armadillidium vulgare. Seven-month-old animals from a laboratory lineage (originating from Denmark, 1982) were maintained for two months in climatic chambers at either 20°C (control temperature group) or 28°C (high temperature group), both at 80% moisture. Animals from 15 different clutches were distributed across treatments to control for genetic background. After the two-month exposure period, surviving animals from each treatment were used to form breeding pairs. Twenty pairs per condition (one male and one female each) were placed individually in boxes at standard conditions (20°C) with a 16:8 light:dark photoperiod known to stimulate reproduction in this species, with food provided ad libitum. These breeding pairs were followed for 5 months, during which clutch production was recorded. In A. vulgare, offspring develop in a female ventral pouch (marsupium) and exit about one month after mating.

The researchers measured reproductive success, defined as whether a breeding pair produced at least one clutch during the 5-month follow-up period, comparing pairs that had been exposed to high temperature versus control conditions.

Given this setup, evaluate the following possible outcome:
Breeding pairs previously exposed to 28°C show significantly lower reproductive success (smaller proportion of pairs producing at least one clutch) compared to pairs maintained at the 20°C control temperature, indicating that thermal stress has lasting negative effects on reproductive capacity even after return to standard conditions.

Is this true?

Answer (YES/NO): YES